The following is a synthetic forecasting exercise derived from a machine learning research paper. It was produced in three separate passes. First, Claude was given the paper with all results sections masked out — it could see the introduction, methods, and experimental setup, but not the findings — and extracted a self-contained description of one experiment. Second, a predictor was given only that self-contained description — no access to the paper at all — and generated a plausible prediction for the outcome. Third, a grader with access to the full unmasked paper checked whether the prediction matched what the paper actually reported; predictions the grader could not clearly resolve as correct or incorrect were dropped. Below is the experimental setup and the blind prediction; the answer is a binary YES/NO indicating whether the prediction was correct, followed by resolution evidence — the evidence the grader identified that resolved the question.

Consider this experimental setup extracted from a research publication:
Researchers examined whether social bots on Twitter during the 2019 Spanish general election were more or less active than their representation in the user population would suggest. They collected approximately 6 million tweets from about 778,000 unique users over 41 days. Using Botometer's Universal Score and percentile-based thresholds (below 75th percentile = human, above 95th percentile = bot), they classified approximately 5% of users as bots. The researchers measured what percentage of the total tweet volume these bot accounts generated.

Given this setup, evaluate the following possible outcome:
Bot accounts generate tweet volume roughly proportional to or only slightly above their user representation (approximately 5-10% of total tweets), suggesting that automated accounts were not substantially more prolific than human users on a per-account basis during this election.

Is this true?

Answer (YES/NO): NO